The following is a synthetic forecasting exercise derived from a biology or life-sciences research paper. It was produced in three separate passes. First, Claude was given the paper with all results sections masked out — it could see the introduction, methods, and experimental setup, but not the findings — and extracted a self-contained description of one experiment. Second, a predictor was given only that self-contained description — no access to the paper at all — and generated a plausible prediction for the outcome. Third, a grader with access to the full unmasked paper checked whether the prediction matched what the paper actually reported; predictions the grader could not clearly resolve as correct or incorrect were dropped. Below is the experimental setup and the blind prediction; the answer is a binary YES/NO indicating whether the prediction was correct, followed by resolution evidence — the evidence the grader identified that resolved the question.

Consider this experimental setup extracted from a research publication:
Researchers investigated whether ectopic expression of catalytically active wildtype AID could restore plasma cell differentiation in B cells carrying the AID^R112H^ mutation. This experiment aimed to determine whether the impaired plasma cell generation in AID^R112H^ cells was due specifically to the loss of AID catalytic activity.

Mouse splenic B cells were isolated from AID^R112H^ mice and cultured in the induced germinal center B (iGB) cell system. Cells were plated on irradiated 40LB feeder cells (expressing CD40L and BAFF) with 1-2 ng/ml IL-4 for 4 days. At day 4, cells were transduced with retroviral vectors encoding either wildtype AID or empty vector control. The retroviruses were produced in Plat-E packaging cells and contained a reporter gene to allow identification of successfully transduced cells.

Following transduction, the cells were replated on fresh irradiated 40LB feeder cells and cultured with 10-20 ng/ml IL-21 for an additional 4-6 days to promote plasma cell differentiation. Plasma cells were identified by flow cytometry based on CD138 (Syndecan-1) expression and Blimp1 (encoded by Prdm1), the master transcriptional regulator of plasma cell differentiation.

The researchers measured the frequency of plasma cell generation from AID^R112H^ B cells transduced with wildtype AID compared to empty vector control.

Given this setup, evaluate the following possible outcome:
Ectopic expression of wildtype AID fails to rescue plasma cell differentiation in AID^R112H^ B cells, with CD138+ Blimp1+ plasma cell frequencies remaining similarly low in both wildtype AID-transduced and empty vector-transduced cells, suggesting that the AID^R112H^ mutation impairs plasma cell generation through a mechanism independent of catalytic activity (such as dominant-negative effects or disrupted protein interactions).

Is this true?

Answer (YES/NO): NO